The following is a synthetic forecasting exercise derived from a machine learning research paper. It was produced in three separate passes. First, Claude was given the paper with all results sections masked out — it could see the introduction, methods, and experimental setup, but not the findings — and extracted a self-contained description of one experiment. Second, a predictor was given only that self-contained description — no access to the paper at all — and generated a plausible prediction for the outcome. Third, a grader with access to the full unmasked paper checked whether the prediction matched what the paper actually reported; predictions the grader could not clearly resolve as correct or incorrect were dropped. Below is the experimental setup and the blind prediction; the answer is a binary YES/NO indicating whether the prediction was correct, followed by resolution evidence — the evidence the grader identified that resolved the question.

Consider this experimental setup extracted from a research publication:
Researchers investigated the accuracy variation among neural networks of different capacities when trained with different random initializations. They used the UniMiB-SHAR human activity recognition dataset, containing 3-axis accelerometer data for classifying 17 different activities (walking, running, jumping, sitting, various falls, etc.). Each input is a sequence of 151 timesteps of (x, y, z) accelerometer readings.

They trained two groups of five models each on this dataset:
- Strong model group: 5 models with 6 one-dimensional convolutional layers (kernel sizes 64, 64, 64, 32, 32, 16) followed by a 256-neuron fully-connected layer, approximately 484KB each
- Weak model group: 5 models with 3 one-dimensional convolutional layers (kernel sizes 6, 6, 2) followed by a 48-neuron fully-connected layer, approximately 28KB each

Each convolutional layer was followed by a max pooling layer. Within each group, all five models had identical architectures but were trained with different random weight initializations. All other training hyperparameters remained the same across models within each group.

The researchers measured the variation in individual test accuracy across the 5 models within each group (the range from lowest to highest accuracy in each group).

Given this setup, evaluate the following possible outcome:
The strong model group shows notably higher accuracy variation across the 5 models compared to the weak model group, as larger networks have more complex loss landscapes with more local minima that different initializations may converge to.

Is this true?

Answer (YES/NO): NO